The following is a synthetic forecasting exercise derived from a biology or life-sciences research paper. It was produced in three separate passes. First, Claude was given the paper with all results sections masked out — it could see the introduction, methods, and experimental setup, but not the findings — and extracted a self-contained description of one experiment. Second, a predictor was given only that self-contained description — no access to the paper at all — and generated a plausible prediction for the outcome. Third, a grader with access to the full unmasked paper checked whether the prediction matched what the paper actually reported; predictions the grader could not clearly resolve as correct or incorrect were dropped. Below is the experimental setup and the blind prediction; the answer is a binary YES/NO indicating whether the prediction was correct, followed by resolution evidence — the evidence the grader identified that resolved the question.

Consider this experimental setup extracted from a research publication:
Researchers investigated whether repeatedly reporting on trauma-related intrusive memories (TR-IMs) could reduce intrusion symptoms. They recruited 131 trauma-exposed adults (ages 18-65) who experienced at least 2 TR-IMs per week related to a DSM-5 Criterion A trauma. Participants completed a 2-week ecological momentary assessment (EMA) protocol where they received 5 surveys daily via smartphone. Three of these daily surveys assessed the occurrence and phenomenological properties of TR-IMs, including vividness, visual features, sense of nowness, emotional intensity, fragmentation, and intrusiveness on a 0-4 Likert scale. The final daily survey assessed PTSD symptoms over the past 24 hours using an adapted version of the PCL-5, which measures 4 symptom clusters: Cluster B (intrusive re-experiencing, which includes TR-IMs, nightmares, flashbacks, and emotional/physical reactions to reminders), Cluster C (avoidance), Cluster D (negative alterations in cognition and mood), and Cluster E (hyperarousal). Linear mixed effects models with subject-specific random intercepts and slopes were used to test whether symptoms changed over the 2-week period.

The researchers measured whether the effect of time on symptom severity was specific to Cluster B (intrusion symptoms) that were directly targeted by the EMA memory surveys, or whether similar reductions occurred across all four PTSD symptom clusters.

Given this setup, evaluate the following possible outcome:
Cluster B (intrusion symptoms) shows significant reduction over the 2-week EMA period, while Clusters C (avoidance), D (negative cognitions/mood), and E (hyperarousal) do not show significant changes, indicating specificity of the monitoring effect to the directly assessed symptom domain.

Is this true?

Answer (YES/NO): YES